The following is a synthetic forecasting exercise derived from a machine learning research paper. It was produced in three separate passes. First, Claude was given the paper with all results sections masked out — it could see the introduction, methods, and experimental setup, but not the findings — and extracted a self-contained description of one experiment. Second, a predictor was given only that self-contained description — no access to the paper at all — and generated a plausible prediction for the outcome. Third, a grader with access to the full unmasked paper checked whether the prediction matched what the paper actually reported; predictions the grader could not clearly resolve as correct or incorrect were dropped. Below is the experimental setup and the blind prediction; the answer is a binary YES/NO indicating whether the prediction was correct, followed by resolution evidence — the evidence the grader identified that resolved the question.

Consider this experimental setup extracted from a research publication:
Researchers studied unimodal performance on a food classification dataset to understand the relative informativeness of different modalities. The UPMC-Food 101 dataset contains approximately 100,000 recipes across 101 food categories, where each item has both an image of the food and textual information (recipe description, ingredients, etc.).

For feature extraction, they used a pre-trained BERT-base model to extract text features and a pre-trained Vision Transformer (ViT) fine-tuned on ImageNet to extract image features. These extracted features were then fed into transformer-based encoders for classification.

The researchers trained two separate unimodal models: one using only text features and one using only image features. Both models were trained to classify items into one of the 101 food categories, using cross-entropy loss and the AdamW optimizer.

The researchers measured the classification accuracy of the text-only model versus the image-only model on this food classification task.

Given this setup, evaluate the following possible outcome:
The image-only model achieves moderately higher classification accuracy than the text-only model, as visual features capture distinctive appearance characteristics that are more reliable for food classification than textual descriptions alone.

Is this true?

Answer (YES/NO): NO